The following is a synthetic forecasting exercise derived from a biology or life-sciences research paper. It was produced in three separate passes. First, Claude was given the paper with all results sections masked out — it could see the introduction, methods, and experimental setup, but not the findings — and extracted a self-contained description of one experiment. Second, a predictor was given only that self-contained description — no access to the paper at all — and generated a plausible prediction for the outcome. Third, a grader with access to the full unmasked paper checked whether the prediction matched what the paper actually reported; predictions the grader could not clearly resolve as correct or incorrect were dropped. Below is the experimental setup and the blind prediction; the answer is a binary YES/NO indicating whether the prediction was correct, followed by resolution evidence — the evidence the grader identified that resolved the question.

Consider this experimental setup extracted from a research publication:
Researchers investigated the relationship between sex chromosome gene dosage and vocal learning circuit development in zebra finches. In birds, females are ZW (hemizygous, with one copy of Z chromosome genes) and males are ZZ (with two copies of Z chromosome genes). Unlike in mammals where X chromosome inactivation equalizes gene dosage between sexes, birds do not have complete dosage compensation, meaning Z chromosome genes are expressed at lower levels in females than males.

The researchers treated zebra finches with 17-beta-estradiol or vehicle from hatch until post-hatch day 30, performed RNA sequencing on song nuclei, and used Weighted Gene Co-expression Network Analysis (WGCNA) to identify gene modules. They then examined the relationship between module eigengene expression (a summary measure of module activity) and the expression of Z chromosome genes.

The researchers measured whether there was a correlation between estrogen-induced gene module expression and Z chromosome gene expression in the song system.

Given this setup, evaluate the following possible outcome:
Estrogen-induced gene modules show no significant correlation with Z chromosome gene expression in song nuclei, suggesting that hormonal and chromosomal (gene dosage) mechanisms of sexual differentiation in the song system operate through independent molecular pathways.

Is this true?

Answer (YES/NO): NO